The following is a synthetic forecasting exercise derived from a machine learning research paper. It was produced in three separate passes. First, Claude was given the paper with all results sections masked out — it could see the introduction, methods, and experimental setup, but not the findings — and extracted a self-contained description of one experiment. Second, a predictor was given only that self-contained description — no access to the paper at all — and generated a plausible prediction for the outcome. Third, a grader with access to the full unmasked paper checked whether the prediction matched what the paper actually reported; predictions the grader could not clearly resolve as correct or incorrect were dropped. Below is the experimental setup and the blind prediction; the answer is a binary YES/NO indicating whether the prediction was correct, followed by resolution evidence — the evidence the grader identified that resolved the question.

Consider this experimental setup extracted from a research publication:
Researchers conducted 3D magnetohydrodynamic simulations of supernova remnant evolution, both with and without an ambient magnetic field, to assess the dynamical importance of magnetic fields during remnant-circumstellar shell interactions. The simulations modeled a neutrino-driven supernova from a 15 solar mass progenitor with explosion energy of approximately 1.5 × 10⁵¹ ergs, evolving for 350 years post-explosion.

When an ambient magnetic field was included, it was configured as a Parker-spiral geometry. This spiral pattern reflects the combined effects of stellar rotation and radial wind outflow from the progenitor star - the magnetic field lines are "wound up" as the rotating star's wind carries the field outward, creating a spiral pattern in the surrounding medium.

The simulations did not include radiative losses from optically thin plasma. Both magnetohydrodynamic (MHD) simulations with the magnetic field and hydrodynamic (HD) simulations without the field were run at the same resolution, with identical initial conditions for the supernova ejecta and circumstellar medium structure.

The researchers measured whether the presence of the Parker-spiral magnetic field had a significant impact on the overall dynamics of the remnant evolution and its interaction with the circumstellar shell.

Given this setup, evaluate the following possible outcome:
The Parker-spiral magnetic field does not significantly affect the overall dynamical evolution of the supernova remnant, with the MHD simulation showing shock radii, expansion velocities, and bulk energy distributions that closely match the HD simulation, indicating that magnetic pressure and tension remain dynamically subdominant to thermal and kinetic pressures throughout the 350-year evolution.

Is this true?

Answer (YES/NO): YES